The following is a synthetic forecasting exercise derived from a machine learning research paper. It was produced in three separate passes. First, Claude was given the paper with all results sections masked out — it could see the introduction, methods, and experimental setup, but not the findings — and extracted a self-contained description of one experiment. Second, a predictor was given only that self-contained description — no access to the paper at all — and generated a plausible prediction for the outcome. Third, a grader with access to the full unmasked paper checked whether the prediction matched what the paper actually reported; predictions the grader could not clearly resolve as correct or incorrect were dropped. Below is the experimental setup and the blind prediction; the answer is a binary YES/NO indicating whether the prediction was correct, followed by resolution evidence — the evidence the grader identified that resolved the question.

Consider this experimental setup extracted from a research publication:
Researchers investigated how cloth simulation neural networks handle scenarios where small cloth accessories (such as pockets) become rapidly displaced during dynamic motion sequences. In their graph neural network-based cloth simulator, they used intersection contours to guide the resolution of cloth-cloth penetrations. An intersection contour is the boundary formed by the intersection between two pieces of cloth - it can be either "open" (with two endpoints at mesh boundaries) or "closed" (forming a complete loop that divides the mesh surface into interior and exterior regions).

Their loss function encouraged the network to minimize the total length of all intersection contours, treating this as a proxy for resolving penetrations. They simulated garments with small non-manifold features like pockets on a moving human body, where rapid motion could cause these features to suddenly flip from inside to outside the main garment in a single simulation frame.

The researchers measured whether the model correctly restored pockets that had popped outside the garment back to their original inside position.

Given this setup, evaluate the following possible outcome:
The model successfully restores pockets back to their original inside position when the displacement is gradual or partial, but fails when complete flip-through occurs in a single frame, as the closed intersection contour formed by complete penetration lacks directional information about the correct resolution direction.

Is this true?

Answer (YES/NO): NO